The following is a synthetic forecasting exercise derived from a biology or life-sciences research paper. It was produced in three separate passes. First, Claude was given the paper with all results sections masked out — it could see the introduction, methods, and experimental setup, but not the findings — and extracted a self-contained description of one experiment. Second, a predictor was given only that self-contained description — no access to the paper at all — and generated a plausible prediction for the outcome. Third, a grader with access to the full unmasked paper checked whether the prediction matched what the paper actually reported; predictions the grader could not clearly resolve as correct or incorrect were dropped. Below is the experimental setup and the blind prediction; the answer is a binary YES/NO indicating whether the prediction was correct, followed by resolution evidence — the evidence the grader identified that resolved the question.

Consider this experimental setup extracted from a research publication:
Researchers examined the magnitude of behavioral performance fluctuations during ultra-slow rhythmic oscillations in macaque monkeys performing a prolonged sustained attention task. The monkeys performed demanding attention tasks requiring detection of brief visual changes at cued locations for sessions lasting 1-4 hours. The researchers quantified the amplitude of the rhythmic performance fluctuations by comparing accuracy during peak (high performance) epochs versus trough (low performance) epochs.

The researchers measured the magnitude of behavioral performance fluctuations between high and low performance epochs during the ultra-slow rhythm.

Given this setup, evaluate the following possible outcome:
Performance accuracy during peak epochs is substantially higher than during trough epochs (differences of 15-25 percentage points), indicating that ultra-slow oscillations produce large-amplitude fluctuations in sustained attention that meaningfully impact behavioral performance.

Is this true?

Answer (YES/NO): YES